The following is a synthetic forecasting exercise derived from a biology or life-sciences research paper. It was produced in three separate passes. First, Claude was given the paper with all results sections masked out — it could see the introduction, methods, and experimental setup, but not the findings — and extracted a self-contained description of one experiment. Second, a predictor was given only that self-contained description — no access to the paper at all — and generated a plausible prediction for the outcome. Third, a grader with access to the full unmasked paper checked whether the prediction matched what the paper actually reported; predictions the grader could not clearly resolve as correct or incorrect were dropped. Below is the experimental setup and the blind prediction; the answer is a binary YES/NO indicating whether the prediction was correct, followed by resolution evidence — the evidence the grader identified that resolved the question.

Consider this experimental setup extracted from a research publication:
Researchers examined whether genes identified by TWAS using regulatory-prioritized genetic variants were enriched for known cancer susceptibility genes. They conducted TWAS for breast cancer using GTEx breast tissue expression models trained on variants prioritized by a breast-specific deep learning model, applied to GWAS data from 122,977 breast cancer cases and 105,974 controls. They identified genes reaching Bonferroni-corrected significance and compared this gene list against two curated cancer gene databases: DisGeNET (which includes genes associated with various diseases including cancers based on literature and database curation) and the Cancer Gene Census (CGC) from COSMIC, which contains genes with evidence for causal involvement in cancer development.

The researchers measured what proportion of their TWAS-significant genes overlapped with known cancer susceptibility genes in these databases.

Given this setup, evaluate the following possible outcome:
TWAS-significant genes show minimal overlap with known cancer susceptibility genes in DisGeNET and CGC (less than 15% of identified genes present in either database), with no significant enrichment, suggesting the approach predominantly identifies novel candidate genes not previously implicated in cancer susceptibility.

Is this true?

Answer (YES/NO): NO